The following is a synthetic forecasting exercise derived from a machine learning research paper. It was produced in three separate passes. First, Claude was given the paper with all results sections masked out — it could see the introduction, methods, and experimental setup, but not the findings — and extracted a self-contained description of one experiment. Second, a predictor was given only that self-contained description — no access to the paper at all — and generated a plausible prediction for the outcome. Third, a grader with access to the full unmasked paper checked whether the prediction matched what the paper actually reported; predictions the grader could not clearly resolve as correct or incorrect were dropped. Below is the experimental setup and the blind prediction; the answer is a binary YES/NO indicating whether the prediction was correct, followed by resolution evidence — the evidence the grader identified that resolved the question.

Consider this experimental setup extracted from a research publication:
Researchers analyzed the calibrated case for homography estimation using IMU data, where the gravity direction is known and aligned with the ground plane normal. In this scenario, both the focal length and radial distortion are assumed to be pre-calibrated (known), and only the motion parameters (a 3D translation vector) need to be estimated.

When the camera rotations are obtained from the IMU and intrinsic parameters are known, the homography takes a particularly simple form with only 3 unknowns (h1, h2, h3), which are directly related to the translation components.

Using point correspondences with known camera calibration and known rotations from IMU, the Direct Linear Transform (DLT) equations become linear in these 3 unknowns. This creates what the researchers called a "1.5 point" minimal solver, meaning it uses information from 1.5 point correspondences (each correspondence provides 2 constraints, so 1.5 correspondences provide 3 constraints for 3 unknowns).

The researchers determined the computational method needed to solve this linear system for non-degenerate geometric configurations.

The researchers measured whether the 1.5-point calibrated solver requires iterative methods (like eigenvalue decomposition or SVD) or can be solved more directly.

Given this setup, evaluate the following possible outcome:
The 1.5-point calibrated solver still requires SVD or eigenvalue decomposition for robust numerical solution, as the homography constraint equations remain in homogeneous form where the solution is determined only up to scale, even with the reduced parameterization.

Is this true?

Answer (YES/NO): NO